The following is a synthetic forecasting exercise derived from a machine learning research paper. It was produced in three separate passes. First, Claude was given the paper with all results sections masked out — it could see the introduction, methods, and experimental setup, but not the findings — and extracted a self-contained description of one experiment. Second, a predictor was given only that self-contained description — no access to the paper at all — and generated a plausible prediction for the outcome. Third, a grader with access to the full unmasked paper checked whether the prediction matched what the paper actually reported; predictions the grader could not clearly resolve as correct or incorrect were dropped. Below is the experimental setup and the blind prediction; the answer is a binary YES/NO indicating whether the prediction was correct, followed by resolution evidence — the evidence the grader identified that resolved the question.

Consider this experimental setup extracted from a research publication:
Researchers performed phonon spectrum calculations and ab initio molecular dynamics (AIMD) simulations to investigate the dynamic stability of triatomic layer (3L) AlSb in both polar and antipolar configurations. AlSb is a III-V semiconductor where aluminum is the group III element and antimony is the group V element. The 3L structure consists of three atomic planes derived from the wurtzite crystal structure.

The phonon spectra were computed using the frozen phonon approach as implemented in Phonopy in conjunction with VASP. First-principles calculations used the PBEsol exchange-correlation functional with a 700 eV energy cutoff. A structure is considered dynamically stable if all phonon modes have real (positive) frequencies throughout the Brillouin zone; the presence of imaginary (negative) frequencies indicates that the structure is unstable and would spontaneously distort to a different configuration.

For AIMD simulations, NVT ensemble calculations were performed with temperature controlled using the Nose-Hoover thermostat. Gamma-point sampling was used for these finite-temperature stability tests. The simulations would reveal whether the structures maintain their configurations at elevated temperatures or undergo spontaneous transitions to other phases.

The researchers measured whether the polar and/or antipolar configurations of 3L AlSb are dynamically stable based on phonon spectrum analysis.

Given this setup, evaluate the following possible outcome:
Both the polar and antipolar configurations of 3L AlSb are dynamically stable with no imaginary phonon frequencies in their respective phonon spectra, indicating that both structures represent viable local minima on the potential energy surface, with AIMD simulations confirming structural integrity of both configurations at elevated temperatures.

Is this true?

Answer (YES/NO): YES